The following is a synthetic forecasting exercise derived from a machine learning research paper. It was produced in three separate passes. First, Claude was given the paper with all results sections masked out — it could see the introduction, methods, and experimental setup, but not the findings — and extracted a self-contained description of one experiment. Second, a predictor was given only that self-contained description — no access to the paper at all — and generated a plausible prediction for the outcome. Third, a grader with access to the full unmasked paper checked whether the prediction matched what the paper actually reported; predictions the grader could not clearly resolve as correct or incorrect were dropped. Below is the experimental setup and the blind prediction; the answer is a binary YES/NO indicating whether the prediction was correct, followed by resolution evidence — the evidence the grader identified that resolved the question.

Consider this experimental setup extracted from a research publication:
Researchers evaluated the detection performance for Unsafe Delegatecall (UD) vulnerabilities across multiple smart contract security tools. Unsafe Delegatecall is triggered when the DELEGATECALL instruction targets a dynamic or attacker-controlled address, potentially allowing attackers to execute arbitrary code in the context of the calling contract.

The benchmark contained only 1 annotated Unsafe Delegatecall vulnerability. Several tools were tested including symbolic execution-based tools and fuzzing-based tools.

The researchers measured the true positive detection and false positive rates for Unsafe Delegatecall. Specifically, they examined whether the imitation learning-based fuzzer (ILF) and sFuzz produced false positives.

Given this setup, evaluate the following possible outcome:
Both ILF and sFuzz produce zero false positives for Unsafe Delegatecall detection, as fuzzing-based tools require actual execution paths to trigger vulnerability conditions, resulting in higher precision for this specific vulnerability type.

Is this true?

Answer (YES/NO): NO